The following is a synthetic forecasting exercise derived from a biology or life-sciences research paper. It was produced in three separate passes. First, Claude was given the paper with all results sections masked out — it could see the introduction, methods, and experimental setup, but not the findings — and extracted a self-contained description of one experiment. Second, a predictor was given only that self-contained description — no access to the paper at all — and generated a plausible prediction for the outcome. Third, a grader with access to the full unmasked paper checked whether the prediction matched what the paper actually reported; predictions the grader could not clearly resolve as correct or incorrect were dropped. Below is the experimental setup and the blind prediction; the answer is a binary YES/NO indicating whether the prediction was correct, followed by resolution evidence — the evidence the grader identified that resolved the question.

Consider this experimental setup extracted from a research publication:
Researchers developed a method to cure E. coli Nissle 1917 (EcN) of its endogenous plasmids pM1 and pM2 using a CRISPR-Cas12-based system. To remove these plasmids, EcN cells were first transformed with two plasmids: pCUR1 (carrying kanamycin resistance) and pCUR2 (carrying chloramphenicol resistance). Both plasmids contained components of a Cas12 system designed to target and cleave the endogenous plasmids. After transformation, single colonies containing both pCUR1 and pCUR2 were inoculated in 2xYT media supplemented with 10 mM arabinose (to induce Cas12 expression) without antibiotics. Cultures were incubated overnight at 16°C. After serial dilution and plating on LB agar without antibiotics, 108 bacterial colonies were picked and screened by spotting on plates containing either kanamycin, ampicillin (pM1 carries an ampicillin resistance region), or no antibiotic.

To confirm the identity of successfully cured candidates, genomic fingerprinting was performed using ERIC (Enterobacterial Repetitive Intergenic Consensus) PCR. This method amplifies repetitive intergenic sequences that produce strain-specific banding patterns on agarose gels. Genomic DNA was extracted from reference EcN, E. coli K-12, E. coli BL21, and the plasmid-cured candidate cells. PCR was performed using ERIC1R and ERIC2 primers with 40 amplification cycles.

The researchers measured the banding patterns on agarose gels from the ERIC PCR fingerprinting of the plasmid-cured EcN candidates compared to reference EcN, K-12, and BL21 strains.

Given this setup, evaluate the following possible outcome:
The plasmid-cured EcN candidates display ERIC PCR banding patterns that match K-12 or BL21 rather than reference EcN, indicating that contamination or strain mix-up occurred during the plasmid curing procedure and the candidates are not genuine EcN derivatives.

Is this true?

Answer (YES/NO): NO